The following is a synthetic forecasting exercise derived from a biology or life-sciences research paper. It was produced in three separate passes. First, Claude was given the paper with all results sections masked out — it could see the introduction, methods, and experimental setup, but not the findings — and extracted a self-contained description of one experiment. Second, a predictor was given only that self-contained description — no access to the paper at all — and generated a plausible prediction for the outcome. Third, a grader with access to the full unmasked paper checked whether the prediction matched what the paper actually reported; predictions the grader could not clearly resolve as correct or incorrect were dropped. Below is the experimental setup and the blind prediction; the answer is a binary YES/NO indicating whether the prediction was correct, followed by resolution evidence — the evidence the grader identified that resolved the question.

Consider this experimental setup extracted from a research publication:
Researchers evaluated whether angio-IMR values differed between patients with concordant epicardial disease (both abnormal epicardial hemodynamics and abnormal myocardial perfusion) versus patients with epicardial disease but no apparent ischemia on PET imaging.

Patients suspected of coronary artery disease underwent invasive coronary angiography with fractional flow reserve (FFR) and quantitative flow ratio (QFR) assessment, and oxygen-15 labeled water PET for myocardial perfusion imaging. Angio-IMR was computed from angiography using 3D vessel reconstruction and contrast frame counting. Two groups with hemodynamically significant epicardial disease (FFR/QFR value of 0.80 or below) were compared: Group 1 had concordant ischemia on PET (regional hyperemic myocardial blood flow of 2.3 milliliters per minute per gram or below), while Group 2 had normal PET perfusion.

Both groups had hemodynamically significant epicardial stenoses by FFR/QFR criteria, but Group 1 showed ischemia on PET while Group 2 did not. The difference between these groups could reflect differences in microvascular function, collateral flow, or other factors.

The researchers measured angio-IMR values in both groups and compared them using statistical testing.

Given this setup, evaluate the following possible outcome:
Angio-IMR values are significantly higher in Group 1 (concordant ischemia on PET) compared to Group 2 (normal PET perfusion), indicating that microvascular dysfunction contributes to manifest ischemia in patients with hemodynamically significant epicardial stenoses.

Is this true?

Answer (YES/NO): NO